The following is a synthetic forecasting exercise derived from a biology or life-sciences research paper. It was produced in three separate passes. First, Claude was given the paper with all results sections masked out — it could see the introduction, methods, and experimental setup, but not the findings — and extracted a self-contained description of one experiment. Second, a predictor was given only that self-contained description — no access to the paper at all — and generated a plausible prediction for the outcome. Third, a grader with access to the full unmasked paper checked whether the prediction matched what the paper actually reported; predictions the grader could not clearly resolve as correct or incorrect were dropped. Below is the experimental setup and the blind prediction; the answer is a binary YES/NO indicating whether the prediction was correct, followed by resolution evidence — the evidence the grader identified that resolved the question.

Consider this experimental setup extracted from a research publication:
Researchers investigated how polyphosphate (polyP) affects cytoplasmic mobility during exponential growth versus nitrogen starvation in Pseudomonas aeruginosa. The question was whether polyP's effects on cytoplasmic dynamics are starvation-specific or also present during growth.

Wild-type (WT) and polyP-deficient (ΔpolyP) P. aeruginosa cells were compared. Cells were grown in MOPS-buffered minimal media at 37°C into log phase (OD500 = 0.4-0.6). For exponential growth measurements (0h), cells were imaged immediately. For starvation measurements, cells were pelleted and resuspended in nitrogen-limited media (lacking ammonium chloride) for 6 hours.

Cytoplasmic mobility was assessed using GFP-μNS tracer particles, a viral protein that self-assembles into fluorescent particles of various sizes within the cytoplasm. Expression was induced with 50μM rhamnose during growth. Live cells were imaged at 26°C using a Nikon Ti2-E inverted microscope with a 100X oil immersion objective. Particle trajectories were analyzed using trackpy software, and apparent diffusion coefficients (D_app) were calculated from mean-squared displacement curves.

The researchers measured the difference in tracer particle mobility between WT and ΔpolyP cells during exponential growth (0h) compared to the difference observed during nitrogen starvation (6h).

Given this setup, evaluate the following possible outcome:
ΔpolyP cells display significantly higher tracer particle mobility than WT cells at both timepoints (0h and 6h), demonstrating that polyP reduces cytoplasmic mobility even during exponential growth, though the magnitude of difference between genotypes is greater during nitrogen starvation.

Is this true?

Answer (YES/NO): YES